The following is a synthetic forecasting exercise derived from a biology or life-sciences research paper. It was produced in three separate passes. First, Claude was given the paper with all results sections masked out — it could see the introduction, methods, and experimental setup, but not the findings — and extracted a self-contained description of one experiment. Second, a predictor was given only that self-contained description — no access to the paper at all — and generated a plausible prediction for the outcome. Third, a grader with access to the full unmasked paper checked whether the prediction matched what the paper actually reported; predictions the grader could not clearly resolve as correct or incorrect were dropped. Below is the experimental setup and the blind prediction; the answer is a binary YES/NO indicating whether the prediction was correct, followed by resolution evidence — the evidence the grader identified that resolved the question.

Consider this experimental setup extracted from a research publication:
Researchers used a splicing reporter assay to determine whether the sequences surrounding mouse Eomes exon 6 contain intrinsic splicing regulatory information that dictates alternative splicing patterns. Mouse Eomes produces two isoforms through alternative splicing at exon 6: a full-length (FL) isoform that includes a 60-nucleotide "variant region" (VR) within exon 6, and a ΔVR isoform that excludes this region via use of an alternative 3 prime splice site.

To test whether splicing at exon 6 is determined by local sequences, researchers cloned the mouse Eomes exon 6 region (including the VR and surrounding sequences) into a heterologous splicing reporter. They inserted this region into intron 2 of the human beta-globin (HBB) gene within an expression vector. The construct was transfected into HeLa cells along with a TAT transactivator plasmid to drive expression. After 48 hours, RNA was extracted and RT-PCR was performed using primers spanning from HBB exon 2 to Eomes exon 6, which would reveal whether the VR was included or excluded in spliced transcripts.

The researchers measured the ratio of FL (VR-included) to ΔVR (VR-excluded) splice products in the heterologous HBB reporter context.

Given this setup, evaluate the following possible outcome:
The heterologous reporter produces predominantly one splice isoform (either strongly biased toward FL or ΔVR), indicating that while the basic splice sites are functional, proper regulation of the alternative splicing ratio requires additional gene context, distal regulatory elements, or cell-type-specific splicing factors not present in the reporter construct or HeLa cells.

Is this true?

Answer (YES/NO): NO